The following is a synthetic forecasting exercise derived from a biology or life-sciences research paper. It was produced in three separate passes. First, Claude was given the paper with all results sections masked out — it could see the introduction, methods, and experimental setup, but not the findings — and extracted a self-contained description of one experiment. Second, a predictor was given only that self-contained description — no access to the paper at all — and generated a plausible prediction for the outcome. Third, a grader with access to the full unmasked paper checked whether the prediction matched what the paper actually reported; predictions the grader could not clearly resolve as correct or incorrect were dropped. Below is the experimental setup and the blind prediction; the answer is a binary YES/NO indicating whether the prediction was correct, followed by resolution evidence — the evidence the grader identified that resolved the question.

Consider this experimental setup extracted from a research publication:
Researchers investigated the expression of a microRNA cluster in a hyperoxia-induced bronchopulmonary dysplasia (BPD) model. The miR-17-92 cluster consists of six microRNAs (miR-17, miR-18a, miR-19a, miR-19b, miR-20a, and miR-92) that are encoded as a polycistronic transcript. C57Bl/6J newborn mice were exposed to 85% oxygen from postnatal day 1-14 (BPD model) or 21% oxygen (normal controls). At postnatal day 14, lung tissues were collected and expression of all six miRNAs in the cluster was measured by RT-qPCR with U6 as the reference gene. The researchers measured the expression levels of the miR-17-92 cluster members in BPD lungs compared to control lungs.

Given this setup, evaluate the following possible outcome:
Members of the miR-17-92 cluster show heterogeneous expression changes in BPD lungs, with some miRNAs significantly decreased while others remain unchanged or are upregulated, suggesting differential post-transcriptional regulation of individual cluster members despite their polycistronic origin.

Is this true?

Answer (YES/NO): NO